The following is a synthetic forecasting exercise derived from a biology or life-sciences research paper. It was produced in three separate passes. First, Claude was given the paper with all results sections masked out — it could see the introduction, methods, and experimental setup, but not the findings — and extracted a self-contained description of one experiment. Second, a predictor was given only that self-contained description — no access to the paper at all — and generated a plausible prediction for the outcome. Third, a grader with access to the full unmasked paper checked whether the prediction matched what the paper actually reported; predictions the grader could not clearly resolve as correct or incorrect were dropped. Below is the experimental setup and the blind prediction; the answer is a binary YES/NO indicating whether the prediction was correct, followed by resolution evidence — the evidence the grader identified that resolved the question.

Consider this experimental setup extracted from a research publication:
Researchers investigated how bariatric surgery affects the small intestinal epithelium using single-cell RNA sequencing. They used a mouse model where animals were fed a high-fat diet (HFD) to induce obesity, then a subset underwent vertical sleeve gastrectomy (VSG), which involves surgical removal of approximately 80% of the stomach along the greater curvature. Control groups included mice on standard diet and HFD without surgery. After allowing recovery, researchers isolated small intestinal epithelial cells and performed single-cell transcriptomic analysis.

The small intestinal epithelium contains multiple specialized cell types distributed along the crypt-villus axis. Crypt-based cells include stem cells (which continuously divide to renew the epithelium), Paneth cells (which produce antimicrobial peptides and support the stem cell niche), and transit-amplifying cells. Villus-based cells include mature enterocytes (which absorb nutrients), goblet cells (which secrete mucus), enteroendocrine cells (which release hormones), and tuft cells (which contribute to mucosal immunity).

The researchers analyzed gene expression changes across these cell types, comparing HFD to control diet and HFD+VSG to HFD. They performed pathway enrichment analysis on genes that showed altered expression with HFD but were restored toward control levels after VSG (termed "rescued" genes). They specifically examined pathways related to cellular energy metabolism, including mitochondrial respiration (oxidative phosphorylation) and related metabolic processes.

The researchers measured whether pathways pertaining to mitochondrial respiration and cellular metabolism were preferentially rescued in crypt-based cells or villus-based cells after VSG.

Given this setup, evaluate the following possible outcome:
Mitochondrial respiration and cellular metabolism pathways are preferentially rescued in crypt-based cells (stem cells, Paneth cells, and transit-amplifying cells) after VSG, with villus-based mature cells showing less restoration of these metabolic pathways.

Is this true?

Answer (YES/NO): YES